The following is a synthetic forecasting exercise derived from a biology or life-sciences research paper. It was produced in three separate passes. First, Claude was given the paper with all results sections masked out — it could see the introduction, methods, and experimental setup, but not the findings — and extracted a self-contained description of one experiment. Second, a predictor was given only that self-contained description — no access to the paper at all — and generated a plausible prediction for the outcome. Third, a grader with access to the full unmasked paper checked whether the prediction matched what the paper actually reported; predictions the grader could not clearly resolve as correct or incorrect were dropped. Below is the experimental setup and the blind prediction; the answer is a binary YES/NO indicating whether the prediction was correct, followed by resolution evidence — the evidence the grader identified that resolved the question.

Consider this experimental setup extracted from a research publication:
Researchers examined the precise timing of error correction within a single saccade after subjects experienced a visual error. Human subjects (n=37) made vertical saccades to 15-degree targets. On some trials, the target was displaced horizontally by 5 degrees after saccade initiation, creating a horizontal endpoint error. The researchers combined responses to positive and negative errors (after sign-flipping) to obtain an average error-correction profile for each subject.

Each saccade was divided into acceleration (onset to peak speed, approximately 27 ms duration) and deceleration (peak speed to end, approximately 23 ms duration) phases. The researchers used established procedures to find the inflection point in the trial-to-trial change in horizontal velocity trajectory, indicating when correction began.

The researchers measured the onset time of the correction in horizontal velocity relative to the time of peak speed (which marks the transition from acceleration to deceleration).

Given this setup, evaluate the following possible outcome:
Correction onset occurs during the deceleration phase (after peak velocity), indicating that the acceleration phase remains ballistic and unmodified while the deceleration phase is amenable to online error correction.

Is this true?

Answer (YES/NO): YES